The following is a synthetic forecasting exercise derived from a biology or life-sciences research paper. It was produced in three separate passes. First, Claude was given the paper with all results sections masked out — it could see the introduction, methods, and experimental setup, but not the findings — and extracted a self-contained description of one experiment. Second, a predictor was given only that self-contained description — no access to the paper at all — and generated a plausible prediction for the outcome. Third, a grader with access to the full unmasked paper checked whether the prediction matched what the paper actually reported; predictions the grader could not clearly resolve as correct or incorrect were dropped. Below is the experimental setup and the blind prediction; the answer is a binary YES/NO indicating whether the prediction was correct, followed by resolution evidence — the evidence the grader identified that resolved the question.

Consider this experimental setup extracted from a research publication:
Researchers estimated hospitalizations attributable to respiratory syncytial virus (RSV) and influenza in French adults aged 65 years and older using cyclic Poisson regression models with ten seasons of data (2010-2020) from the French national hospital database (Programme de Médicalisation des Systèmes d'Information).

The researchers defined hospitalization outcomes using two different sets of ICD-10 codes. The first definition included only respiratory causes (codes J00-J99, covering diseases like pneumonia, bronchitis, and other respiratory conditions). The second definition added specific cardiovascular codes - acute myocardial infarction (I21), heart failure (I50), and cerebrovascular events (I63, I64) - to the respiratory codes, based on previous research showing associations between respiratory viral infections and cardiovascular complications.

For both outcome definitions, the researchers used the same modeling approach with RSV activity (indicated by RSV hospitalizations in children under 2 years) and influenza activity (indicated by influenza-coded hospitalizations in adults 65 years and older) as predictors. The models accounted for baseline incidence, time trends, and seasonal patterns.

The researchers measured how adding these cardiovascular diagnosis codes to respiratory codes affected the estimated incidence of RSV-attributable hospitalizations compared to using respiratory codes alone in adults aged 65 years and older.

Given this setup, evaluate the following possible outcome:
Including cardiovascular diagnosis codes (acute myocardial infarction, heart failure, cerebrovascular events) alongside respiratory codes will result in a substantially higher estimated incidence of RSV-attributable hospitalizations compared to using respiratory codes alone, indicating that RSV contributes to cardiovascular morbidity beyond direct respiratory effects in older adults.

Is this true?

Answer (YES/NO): YES